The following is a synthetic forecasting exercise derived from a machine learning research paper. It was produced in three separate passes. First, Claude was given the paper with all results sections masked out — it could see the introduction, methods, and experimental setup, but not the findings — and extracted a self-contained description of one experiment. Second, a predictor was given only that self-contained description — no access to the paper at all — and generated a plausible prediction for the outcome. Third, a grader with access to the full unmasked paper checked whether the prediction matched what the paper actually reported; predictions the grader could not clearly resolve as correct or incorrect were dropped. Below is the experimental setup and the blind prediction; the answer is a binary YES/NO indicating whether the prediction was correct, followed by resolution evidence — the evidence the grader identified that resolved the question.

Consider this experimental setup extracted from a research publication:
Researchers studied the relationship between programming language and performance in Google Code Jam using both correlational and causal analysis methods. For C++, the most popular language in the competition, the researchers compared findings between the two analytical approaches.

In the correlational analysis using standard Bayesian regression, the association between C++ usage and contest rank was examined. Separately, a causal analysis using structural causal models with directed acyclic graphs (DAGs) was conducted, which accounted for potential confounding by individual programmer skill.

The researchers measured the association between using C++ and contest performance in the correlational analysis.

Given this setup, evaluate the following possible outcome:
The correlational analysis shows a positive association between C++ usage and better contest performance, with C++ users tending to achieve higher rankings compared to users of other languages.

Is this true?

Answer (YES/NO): NO